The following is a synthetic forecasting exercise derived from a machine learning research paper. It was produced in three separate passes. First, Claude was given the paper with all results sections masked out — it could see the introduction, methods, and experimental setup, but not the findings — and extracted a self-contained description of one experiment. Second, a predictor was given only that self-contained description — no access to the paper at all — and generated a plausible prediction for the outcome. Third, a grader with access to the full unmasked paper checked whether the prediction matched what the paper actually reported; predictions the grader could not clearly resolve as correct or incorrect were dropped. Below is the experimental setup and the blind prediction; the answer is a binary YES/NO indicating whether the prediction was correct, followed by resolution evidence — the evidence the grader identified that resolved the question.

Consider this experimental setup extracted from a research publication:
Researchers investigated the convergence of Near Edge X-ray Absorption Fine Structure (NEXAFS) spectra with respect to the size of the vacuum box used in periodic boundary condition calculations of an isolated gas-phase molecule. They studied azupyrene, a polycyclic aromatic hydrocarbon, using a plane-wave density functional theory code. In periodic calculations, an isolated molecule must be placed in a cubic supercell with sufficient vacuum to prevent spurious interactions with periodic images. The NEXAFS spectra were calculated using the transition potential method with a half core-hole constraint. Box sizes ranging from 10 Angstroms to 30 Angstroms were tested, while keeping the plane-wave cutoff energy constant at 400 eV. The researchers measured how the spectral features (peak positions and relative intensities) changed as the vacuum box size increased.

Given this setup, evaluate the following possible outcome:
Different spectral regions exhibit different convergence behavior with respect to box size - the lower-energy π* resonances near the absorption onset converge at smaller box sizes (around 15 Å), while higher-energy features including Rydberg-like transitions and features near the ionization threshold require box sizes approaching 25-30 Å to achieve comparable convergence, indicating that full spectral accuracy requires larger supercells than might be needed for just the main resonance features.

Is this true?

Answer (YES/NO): NO